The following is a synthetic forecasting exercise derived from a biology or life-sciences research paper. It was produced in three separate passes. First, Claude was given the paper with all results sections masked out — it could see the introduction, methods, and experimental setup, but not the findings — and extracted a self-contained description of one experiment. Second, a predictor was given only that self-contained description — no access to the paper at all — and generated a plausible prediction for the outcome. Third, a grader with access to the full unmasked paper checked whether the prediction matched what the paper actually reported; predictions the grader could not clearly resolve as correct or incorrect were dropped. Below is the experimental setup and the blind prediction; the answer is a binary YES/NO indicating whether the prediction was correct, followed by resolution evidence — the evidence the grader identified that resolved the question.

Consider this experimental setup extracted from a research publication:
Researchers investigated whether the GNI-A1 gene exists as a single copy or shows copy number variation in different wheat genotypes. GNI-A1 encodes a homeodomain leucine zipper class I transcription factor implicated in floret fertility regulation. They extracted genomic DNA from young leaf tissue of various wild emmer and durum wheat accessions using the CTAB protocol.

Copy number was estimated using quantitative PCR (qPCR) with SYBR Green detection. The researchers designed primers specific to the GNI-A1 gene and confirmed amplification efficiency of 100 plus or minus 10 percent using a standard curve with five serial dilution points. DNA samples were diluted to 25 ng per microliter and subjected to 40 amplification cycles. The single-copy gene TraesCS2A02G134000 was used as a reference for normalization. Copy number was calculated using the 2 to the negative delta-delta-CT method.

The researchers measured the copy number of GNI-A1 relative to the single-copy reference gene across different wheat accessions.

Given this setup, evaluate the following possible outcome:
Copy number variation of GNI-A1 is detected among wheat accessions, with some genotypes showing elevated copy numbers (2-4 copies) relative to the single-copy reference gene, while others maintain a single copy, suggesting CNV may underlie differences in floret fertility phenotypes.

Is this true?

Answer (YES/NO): NO